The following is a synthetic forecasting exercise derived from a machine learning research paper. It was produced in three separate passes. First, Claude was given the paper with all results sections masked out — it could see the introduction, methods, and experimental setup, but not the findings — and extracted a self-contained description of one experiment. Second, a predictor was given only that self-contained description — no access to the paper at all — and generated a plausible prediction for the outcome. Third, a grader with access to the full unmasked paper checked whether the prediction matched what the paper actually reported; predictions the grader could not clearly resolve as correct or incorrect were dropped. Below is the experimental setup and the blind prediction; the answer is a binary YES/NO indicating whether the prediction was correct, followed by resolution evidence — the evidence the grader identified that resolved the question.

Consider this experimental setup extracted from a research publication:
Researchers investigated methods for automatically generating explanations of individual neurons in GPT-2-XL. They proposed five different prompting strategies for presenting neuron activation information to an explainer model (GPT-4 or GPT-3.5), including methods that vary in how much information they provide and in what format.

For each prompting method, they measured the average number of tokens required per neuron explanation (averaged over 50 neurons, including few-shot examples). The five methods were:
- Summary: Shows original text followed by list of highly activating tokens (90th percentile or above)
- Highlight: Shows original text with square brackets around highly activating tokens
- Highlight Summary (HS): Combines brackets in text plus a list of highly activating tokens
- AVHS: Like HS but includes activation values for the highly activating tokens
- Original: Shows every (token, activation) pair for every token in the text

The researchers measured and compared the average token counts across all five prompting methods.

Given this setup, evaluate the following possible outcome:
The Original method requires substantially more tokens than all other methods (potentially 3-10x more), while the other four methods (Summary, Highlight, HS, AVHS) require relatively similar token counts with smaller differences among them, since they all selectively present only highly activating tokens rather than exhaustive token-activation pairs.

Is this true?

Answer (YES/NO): NO